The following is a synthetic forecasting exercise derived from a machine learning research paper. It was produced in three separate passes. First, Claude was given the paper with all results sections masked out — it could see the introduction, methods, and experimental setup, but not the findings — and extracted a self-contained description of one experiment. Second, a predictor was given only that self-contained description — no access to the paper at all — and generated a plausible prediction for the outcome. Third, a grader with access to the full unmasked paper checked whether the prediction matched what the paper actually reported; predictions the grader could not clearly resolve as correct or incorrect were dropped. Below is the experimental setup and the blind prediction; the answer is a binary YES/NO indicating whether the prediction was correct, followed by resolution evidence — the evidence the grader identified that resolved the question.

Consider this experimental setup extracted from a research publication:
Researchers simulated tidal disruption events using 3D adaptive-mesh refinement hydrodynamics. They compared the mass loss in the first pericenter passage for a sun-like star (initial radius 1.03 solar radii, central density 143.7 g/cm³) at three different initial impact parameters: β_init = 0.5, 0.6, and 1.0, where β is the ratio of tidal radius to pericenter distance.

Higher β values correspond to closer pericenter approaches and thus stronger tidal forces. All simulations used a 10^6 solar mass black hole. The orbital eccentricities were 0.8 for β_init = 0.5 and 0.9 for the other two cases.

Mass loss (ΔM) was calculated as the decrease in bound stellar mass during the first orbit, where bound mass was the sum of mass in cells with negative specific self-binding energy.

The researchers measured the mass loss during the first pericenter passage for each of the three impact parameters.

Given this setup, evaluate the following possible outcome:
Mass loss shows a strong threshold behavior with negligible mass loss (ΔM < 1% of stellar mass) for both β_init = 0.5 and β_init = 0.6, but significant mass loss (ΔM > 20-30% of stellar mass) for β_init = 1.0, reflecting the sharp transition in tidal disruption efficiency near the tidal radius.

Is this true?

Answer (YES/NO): NO